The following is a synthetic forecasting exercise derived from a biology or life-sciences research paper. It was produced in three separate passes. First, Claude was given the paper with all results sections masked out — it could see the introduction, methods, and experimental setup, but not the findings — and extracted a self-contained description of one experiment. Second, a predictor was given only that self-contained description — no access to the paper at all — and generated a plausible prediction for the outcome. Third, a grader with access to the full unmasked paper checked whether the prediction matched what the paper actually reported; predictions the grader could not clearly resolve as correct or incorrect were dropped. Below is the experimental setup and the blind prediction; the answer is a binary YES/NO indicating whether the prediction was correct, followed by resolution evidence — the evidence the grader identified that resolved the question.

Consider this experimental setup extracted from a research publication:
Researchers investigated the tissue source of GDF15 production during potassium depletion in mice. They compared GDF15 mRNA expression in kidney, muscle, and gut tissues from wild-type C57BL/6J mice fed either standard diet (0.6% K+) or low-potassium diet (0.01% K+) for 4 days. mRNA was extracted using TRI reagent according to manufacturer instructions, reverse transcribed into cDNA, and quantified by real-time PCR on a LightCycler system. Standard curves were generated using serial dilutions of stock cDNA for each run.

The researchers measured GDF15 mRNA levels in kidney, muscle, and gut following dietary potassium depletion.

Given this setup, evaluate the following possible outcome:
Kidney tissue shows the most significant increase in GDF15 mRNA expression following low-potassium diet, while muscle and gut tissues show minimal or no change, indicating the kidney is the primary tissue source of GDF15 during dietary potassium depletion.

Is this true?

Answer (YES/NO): NO